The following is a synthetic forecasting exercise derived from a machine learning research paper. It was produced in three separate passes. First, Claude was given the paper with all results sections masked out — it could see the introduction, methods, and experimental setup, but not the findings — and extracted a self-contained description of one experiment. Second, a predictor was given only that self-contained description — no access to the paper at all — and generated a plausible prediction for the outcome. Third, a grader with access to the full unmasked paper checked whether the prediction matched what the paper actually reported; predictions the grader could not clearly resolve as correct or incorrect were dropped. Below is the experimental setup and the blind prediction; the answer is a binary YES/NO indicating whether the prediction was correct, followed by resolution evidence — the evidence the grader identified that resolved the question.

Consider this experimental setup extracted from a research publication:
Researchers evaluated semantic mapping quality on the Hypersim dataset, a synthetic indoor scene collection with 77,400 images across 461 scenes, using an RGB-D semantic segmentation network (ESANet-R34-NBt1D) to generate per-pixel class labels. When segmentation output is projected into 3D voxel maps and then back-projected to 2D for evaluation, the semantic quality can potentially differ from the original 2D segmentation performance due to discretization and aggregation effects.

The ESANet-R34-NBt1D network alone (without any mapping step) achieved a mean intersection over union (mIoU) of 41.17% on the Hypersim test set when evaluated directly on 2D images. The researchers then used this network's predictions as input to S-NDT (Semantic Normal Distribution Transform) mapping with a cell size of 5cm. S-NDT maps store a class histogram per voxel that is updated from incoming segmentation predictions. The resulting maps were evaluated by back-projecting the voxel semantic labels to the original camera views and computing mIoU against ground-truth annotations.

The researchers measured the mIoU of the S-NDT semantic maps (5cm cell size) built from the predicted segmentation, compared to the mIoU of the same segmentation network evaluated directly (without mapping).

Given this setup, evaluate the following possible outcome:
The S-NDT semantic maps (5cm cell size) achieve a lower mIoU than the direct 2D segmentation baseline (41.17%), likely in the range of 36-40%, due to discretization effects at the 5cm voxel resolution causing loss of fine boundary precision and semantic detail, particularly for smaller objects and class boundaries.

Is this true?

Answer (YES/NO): NO